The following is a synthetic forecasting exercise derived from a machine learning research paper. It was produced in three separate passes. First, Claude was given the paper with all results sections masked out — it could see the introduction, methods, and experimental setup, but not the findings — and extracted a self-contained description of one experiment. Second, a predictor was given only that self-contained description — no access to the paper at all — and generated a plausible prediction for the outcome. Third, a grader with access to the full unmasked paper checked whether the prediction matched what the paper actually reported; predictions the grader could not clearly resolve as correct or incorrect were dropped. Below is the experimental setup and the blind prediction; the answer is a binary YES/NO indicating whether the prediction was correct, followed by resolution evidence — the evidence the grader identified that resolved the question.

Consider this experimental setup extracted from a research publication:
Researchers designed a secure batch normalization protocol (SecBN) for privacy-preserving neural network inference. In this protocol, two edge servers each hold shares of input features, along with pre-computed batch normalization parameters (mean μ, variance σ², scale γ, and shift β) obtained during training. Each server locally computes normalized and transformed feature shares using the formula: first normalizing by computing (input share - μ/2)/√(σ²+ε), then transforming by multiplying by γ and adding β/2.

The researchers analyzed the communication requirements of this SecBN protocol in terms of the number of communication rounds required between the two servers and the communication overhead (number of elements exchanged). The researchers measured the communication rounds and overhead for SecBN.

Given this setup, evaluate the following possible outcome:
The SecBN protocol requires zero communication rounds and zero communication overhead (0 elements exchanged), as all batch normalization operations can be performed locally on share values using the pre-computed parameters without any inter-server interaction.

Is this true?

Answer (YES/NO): YES